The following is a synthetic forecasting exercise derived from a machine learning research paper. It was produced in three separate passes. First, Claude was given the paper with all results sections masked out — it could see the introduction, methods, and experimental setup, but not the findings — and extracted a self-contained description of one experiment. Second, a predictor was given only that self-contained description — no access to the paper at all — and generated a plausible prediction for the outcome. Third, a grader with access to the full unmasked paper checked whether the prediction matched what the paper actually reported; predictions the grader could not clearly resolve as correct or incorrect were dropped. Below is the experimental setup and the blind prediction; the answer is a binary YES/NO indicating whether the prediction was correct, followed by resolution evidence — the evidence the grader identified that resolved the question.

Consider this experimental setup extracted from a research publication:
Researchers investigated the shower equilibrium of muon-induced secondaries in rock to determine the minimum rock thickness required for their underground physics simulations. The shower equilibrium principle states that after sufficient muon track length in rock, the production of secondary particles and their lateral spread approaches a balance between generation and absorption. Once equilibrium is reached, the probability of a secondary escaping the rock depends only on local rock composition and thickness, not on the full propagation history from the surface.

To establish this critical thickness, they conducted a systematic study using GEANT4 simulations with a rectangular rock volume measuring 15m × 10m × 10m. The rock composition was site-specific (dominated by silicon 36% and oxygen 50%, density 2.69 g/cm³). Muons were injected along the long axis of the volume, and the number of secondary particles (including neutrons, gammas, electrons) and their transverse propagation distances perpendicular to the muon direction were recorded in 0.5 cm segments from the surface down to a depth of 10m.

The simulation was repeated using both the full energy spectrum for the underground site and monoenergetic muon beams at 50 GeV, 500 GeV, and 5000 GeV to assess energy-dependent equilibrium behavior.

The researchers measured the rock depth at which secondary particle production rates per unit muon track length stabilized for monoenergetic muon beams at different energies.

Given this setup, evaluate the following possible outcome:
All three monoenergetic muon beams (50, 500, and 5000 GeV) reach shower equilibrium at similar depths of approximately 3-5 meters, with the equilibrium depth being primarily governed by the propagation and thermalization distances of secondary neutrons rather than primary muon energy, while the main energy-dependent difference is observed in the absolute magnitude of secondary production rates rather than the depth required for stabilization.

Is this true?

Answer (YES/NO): NO